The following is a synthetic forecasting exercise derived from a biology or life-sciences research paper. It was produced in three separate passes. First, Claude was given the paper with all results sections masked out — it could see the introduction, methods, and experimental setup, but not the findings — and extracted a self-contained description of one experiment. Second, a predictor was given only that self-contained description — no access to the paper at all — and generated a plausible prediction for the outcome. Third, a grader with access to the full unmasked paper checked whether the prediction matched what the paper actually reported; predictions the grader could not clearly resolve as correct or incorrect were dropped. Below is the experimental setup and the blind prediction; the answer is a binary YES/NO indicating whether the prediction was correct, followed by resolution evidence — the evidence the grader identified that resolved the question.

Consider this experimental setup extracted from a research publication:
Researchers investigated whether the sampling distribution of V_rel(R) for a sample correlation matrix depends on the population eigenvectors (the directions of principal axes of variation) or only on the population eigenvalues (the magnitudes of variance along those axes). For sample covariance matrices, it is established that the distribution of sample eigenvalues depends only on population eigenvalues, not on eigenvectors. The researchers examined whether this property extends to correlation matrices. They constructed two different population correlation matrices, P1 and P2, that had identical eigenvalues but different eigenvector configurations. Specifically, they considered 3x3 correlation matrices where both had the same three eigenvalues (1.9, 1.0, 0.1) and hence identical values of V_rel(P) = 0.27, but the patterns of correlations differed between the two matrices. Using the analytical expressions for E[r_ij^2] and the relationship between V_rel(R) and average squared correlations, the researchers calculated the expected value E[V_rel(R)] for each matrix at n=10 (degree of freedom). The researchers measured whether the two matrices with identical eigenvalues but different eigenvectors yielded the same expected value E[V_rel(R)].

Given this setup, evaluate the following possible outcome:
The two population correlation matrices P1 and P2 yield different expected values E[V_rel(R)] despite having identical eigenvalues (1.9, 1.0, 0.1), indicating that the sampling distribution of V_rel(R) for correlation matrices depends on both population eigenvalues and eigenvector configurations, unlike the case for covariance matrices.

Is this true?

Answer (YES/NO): YES